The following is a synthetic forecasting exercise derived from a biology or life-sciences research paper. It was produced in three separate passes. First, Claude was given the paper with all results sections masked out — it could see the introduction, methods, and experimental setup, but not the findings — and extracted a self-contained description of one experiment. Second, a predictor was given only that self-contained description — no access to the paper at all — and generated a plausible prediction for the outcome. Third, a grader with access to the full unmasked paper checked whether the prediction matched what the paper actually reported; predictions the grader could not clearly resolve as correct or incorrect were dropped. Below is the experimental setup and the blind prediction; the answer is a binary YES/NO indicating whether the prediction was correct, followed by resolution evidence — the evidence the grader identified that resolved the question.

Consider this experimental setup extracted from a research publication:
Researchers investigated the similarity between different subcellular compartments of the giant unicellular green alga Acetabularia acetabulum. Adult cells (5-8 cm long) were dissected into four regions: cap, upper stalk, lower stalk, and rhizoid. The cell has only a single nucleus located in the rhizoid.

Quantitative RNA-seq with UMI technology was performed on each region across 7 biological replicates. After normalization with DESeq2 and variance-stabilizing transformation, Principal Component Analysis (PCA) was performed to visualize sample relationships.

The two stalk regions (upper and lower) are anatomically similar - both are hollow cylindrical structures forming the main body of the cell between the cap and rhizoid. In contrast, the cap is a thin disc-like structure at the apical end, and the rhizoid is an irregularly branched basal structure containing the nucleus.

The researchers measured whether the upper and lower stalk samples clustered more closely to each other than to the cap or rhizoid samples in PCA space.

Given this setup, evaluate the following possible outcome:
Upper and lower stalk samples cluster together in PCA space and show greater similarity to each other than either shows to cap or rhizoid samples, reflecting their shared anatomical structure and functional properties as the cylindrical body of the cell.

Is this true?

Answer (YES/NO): YES